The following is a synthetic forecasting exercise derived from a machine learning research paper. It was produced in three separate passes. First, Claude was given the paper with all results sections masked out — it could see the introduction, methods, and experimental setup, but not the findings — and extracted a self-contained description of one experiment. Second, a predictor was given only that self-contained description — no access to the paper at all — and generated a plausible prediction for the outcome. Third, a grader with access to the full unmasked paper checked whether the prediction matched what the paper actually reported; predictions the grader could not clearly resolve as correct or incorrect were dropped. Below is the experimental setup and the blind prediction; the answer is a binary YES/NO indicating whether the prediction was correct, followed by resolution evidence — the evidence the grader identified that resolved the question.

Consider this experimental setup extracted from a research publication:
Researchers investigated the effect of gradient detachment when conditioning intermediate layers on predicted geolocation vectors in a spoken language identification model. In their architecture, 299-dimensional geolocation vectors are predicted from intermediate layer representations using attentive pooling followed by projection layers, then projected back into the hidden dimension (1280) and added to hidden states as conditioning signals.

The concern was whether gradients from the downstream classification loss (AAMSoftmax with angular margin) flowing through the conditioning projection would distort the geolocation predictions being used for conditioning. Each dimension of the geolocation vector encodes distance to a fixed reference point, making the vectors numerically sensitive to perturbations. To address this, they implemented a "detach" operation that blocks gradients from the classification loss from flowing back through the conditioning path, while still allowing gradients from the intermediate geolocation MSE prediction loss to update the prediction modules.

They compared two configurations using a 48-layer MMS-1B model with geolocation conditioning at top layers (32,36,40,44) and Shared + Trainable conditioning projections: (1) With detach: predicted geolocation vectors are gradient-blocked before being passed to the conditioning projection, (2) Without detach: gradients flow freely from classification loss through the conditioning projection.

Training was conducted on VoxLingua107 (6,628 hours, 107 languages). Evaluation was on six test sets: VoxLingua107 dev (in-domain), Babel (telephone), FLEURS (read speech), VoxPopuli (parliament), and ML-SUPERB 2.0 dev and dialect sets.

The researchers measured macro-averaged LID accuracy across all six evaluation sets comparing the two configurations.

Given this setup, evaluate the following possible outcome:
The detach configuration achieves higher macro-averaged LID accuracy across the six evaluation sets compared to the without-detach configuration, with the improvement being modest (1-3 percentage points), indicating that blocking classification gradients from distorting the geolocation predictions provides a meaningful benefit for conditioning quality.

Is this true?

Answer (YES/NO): YES